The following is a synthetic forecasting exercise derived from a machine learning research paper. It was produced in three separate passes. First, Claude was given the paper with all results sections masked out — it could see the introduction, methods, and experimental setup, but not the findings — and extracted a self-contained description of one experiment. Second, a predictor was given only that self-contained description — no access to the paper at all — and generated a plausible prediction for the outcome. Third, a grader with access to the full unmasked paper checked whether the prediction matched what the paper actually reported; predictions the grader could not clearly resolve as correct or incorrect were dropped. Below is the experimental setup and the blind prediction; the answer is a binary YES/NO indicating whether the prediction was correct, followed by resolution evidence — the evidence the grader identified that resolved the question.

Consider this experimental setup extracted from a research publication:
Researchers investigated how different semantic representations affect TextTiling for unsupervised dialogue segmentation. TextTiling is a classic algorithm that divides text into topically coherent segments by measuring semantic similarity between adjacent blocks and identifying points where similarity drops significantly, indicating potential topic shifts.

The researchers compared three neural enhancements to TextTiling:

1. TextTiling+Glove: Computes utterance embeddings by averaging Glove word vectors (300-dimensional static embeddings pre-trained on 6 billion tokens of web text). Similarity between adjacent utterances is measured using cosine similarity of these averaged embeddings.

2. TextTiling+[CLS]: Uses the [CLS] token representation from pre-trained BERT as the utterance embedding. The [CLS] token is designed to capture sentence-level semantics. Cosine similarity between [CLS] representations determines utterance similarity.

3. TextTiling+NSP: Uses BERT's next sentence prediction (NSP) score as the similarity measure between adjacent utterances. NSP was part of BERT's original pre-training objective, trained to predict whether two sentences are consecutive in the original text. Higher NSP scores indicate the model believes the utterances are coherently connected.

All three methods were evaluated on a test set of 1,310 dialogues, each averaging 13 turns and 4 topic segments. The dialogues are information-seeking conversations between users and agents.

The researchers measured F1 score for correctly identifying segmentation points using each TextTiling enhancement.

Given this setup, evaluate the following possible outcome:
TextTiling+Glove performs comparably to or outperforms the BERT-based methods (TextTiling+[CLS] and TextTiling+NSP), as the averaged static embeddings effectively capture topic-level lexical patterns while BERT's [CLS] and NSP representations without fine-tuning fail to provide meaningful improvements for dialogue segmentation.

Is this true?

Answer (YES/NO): YES